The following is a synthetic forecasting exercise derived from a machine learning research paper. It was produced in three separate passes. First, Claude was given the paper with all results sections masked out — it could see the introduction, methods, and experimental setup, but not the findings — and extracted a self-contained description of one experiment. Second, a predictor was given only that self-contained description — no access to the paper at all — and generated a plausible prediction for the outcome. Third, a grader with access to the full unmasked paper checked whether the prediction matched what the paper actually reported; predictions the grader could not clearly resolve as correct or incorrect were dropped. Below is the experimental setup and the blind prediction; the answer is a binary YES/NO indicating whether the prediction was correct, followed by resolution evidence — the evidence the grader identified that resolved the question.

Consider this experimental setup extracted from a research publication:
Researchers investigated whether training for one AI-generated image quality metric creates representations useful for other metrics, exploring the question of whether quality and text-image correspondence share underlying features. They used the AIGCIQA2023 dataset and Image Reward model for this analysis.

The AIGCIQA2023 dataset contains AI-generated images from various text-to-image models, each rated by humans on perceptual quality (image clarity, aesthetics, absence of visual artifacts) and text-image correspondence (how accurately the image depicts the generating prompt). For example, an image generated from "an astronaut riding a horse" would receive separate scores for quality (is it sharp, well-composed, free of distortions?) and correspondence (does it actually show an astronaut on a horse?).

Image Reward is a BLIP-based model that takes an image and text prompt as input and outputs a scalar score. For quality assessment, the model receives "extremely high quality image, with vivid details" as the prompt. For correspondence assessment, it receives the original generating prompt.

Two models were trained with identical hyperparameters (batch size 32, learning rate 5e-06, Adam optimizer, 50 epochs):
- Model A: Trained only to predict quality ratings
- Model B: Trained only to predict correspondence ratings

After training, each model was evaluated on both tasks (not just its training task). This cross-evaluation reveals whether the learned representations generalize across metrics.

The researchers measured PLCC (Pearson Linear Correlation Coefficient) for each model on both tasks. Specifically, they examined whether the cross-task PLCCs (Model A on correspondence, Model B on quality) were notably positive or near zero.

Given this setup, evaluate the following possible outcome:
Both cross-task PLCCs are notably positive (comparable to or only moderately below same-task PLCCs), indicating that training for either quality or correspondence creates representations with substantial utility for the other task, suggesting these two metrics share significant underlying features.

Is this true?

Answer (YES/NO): NO